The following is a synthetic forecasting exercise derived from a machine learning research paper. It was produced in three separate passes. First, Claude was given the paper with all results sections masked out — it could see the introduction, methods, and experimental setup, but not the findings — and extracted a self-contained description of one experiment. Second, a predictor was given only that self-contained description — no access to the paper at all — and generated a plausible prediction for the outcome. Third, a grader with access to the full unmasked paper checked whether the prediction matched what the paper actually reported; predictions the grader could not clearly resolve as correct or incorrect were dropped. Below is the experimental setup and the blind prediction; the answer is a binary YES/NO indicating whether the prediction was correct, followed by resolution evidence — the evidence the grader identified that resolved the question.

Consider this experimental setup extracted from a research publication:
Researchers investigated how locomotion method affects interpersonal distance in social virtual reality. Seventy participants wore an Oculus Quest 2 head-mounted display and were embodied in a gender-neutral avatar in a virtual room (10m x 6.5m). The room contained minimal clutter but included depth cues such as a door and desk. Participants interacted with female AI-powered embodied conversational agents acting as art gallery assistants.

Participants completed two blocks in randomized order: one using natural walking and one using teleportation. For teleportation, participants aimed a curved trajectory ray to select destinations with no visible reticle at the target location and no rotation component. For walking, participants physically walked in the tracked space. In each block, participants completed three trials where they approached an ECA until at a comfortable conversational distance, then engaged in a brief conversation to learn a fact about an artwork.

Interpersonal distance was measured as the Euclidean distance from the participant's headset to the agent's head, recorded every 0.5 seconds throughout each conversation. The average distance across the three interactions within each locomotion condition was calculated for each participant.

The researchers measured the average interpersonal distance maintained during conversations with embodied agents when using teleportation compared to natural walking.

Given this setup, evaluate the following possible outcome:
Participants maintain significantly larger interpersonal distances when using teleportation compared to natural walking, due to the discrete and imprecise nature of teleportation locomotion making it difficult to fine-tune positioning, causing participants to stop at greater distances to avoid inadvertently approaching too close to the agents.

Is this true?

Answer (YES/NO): NO